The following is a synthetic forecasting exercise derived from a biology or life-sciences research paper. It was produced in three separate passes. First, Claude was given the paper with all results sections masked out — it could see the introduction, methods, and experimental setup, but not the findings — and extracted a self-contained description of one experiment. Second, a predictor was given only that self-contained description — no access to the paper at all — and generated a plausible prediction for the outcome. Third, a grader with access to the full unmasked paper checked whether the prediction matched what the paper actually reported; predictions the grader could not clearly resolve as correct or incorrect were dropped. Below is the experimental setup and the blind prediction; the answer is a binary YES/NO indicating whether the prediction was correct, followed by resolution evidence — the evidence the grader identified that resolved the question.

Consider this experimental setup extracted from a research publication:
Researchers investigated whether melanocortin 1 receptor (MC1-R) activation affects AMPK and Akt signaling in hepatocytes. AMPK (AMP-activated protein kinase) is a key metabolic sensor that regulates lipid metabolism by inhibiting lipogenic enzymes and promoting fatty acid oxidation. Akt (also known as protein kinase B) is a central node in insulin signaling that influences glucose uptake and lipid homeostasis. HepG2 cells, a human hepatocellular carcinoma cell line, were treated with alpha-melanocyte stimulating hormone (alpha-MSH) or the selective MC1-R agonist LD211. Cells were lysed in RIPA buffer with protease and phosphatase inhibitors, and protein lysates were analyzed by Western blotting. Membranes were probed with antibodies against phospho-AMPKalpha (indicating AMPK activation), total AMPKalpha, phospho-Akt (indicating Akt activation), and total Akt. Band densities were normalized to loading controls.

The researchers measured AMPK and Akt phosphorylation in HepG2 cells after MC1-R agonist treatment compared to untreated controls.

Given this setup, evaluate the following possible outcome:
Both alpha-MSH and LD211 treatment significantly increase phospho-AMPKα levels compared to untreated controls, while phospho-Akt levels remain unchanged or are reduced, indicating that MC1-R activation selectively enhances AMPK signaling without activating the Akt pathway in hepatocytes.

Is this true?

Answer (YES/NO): YES